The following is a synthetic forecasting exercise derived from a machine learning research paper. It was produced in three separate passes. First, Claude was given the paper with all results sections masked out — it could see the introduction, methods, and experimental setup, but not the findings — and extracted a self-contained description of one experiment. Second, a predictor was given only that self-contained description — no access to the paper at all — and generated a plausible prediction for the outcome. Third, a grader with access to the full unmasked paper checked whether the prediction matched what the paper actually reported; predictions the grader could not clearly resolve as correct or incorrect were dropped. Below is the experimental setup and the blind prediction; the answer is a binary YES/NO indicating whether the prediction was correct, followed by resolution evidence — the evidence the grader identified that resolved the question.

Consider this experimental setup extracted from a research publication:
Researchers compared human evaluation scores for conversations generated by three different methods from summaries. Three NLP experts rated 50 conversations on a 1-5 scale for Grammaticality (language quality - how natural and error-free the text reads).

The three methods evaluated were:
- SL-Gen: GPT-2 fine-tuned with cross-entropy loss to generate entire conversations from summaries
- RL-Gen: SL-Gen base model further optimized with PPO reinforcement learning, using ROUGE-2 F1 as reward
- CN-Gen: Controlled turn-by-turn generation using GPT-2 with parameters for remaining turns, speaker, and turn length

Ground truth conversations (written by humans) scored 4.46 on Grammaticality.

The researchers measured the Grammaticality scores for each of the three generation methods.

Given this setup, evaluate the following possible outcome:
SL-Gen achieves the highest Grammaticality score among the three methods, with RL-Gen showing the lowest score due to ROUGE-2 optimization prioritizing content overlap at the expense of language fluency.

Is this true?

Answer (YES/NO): NO